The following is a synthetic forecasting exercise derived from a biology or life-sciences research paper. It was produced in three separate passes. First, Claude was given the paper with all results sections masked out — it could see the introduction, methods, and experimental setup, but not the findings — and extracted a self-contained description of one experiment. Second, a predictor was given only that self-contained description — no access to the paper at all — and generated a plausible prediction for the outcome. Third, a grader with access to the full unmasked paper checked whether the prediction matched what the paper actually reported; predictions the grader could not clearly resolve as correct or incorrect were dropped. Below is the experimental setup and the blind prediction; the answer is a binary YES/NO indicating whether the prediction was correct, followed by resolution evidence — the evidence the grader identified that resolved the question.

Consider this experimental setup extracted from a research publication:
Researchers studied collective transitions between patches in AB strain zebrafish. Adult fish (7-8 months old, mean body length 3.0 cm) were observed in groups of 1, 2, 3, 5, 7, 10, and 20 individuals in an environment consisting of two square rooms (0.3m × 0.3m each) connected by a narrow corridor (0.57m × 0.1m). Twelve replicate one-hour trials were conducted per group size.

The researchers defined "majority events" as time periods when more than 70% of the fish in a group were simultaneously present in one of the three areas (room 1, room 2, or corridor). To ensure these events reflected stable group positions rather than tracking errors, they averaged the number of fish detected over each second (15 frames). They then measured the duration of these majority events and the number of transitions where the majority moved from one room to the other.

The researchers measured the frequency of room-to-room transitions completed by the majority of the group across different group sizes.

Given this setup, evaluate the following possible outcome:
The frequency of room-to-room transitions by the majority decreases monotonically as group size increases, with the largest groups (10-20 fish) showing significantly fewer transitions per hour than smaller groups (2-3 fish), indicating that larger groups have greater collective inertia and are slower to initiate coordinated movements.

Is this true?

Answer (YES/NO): NO